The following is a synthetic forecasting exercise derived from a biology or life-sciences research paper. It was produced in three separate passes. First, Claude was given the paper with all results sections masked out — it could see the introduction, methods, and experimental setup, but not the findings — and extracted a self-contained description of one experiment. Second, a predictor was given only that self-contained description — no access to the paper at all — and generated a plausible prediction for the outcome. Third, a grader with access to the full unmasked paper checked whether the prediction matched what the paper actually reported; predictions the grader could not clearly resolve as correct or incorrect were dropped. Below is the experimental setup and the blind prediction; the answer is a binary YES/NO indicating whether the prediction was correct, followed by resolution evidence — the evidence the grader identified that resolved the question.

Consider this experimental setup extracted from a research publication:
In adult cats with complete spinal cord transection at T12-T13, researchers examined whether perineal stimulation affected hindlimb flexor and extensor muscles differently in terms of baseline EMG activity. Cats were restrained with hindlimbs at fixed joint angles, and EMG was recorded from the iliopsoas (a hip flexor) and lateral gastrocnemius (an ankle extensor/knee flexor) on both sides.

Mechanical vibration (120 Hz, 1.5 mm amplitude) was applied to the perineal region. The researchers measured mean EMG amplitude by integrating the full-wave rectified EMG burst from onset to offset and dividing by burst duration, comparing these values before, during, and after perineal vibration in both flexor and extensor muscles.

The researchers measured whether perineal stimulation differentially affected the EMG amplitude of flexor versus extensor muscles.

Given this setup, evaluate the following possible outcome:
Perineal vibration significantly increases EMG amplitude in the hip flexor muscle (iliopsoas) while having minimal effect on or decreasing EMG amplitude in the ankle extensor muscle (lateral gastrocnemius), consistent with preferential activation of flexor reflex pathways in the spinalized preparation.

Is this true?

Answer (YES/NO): NO